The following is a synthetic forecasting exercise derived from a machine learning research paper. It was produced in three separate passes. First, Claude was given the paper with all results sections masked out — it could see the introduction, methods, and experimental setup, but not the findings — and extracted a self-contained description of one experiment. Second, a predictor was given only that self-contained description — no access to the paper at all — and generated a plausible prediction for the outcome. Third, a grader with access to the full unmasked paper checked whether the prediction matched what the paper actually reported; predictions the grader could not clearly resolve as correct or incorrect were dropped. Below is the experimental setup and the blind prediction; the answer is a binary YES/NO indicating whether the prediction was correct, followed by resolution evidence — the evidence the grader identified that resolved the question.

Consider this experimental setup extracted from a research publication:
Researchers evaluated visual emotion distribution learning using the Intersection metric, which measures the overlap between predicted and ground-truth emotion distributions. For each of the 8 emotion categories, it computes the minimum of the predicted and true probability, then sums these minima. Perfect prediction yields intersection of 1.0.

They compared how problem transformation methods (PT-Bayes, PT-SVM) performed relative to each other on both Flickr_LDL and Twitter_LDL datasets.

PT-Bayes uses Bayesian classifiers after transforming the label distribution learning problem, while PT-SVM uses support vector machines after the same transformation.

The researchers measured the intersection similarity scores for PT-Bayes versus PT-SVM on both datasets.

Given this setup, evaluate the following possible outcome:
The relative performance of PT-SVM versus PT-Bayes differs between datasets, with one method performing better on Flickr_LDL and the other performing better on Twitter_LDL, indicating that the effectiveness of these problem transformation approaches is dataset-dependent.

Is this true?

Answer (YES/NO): NO